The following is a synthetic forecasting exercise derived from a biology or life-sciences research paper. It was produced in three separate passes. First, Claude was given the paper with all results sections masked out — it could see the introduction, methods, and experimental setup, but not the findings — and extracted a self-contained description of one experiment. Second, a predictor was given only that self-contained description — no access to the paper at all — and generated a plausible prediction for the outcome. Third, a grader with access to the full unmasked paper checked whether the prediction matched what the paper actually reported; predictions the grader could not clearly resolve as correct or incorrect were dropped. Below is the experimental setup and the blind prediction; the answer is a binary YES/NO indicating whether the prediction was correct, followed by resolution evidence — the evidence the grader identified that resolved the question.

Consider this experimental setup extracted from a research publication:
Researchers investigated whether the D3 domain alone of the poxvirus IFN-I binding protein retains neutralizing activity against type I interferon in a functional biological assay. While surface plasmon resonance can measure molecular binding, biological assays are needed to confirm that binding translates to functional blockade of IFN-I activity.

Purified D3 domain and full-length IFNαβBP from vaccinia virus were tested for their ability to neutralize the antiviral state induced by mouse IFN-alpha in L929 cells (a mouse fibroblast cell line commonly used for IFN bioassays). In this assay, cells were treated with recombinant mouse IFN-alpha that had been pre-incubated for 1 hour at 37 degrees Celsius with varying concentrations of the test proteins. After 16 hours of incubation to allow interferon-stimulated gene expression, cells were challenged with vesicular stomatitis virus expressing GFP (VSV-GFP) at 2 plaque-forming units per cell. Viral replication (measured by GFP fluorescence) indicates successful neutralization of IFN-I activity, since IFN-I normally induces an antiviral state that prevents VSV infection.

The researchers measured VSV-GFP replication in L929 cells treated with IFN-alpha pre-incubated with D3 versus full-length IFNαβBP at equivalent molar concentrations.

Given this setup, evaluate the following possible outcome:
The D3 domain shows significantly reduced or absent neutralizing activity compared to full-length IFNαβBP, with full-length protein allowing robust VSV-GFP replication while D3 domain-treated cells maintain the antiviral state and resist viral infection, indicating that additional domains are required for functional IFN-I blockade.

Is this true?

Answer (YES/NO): NO